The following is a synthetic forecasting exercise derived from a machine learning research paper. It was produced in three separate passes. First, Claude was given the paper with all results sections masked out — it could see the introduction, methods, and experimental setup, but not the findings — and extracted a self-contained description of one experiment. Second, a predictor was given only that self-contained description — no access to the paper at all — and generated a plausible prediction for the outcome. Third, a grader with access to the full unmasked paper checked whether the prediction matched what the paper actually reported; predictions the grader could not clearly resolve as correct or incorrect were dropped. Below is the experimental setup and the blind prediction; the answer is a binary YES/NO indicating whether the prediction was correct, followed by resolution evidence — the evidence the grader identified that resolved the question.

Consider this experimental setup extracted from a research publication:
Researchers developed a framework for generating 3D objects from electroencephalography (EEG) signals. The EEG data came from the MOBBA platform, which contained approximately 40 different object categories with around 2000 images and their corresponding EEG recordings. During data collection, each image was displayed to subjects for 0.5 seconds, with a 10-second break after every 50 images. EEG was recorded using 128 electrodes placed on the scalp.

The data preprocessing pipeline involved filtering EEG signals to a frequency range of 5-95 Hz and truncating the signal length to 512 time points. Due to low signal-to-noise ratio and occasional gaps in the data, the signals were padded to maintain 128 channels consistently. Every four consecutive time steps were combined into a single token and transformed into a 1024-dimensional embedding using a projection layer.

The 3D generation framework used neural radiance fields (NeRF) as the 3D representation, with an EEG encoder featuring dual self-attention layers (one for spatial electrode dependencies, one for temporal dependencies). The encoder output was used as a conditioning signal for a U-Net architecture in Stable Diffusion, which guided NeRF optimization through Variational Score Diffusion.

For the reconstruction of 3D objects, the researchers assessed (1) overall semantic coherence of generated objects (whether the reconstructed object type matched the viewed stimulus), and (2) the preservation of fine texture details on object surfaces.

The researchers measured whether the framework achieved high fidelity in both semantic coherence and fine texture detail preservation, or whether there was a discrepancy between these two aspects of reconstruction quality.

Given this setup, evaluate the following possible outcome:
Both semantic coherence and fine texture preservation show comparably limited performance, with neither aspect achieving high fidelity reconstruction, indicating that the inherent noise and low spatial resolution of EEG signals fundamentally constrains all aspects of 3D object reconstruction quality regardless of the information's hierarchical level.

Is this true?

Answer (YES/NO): NO